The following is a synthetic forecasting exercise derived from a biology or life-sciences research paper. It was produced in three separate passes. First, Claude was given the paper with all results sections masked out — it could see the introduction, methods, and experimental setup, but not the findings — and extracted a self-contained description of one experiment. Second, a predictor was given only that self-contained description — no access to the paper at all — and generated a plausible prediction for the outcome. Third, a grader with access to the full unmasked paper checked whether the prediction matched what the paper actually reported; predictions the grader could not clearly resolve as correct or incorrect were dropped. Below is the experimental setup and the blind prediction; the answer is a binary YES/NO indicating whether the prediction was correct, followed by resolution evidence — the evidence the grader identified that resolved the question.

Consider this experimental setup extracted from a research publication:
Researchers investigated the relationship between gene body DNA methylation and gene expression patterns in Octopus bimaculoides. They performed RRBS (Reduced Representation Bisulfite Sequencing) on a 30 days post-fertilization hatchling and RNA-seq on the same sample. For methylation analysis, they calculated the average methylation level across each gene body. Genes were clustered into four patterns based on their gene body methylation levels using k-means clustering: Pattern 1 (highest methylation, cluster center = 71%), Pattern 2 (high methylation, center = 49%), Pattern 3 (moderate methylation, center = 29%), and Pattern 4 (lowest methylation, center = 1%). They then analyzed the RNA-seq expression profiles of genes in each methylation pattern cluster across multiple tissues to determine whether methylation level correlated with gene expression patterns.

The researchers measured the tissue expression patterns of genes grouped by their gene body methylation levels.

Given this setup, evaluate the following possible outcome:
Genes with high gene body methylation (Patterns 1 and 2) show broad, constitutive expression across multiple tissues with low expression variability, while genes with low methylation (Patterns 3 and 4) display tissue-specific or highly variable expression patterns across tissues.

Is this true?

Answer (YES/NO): YES